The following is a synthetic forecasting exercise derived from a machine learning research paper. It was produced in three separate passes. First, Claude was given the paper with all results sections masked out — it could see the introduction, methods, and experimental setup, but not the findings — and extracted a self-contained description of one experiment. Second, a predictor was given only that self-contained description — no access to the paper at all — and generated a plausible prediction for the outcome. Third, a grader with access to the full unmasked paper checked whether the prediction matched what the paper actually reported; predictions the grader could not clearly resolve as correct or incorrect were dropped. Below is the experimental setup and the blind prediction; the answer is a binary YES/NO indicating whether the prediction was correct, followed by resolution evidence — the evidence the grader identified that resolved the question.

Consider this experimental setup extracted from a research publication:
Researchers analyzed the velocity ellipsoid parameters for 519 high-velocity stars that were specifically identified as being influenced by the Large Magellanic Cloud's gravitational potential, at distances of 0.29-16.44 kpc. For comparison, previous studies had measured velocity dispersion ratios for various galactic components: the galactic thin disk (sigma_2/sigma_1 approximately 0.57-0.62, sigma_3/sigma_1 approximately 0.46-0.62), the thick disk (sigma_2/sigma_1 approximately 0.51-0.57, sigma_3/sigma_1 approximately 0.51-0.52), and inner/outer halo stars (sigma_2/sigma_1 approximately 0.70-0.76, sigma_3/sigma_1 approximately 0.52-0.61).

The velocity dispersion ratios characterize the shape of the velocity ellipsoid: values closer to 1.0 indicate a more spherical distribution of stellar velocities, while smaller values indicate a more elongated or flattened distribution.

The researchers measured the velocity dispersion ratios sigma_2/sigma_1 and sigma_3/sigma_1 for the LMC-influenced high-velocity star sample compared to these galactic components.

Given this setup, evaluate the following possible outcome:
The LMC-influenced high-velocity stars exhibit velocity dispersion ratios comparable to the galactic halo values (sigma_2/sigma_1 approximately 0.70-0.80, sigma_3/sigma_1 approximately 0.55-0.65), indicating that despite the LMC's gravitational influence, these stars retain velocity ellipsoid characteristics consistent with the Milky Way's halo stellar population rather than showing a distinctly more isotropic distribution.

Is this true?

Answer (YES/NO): NO